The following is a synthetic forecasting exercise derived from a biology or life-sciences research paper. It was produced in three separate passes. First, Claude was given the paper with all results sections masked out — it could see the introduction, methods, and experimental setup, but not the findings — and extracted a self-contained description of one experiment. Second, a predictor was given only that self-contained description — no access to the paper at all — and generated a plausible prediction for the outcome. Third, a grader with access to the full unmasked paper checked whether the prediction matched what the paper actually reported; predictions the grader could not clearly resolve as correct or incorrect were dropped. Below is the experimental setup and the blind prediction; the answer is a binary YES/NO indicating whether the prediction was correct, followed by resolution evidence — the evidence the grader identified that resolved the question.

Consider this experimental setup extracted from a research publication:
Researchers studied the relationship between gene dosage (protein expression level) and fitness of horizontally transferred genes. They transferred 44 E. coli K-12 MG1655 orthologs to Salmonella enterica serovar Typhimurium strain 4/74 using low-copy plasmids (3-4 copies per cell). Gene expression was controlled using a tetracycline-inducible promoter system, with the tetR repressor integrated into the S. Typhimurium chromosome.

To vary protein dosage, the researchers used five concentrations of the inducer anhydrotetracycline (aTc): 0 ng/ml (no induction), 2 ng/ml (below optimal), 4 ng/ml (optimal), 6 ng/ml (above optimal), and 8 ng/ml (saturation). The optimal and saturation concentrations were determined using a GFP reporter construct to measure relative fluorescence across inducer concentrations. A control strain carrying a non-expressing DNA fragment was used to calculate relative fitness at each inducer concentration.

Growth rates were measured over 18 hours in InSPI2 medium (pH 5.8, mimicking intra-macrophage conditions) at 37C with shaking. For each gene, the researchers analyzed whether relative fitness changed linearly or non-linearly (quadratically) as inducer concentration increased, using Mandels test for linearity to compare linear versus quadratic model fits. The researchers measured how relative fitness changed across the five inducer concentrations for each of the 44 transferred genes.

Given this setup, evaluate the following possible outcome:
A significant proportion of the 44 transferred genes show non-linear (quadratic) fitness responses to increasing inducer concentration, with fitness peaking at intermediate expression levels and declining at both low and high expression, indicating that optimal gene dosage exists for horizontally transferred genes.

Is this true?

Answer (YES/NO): NO